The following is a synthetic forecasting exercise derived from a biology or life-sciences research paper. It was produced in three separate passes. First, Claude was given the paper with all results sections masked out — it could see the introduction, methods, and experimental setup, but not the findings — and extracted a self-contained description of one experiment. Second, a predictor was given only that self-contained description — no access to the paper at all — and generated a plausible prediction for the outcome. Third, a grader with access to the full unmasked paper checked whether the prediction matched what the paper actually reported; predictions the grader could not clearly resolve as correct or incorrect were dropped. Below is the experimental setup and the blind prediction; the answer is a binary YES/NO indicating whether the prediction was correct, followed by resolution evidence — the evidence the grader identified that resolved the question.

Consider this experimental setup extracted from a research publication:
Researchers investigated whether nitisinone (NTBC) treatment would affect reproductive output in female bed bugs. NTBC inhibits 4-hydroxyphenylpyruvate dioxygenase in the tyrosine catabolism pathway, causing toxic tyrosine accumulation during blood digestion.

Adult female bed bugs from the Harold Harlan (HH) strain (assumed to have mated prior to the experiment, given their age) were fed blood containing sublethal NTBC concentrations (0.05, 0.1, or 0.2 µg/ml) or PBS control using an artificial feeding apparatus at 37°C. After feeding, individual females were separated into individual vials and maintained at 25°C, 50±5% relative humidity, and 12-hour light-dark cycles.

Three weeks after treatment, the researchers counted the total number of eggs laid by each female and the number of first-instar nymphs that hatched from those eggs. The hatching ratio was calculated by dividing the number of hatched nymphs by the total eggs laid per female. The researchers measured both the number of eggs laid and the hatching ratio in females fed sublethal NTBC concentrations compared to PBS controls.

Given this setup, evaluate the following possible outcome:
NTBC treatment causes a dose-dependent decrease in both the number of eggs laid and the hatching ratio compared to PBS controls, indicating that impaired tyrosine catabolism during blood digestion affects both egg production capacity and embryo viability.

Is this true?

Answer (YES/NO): NO